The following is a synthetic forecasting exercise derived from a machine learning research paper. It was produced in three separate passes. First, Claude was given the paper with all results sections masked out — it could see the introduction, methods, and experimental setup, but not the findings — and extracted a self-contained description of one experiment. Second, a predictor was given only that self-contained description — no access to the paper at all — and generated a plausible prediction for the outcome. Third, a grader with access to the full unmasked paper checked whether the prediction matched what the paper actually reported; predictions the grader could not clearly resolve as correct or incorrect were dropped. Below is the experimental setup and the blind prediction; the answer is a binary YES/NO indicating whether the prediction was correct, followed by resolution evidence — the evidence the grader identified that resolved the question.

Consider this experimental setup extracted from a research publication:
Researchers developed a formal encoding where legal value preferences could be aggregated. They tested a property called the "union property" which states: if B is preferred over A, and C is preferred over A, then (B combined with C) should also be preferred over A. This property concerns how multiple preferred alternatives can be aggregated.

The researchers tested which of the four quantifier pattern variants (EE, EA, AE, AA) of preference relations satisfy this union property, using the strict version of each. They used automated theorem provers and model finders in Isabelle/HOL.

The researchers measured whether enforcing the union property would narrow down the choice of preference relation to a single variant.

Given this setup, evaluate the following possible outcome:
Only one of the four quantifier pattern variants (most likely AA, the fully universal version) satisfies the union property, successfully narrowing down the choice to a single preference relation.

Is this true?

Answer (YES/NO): NO